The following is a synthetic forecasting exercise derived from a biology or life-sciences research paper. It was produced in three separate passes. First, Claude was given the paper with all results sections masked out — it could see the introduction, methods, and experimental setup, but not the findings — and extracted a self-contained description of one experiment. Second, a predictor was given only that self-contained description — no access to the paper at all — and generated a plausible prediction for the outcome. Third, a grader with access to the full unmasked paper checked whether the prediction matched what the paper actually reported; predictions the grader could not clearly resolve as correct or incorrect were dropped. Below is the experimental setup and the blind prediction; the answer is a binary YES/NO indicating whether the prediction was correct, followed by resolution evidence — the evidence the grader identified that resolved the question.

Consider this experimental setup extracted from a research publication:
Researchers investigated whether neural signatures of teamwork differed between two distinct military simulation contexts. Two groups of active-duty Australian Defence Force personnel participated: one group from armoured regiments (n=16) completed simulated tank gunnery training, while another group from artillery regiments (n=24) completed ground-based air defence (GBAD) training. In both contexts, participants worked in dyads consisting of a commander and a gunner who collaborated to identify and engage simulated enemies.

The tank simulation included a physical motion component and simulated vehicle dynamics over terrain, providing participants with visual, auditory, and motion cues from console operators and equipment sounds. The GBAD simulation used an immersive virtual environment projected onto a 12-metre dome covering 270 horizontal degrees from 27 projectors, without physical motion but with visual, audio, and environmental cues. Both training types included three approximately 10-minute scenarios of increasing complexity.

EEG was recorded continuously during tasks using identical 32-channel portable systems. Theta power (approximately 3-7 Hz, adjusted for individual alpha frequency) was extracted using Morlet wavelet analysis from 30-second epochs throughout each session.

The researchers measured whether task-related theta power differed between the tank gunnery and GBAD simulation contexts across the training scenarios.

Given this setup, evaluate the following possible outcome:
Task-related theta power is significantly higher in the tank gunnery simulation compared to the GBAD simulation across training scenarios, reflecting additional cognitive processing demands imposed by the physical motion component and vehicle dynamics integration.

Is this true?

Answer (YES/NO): NO